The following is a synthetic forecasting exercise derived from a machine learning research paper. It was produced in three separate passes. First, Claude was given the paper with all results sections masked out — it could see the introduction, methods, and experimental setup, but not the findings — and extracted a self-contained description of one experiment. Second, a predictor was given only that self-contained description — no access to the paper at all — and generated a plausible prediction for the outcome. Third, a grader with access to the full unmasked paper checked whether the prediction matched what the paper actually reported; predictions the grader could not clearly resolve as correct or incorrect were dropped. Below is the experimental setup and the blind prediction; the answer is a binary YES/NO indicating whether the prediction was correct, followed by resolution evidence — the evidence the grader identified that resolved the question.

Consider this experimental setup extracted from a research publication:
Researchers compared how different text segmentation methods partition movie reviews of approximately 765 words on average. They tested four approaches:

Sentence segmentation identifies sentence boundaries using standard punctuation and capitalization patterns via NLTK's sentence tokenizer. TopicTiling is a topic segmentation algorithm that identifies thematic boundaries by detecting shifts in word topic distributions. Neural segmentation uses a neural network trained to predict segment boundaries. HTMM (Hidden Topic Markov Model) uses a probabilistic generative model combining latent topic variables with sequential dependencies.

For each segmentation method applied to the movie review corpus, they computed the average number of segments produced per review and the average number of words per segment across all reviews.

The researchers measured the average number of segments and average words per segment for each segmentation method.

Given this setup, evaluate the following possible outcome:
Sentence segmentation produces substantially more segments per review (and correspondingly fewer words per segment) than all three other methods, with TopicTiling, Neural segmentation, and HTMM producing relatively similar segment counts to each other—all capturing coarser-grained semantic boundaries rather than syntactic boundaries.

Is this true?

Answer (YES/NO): NO